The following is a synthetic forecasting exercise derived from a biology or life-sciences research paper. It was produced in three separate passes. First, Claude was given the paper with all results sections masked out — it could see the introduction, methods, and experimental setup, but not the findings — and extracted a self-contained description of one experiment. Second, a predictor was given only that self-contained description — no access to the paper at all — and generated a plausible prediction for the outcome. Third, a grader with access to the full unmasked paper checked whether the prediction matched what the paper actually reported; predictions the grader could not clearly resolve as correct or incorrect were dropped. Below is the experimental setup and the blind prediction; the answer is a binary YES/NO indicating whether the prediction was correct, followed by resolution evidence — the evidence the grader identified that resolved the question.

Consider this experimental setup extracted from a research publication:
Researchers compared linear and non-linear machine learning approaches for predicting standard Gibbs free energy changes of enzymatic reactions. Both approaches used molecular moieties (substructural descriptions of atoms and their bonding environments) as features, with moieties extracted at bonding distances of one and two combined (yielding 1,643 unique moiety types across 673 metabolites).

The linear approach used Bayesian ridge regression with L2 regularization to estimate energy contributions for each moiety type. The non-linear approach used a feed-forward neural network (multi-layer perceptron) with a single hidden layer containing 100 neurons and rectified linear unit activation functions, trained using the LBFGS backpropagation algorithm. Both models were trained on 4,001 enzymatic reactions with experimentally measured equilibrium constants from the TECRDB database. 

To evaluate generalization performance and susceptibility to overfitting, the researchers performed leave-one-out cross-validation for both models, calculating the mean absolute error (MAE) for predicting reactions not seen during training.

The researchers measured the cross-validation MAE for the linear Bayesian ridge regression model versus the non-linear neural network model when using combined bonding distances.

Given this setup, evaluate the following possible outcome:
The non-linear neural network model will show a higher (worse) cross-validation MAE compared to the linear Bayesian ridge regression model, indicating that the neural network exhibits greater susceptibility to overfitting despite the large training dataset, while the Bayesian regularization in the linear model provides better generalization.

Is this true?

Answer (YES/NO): YES